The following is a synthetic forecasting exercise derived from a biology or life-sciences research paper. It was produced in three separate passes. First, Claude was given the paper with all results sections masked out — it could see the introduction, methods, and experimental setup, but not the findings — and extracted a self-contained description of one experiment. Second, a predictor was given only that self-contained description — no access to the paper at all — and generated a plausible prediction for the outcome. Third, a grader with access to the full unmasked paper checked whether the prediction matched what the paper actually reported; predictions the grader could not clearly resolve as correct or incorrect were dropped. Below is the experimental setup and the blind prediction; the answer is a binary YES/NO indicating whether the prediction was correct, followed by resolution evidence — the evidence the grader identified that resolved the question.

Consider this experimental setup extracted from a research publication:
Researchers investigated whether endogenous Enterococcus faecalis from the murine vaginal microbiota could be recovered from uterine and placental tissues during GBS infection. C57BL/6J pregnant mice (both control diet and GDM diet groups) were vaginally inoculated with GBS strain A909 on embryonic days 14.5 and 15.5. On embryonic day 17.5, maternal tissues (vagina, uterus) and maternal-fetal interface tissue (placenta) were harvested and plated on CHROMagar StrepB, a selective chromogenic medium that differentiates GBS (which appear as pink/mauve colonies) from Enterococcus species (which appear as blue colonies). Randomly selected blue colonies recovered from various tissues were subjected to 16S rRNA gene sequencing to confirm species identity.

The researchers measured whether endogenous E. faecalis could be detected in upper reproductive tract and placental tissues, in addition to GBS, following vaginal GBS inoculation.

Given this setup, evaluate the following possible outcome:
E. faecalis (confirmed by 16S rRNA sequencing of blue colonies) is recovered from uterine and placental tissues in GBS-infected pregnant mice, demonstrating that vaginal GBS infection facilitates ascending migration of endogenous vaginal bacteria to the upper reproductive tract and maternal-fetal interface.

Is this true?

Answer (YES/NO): NO